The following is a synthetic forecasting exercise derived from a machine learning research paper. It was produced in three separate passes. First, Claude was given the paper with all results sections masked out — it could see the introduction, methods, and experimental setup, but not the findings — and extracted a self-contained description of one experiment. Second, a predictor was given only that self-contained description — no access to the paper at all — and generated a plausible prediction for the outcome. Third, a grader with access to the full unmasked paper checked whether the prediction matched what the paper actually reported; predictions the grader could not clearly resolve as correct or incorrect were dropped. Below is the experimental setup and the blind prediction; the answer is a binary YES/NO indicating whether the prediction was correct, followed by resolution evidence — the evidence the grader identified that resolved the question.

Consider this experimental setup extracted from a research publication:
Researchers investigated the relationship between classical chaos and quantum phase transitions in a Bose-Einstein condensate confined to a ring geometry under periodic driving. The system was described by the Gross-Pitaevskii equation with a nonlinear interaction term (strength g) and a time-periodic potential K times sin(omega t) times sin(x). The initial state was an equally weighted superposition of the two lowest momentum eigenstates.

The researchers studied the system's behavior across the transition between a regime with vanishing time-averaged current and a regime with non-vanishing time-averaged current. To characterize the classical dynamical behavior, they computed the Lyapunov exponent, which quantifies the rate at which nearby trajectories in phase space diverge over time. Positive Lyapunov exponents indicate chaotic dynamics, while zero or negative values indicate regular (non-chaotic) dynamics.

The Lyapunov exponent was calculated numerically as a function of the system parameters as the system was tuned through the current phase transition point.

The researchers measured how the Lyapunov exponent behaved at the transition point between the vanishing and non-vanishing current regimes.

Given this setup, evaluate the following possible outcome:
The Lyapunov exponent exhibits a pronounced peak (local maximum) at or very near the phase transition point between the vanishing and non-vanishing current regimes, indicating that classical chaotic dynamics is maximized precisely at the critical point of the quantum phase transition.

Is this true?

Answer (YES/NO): YES